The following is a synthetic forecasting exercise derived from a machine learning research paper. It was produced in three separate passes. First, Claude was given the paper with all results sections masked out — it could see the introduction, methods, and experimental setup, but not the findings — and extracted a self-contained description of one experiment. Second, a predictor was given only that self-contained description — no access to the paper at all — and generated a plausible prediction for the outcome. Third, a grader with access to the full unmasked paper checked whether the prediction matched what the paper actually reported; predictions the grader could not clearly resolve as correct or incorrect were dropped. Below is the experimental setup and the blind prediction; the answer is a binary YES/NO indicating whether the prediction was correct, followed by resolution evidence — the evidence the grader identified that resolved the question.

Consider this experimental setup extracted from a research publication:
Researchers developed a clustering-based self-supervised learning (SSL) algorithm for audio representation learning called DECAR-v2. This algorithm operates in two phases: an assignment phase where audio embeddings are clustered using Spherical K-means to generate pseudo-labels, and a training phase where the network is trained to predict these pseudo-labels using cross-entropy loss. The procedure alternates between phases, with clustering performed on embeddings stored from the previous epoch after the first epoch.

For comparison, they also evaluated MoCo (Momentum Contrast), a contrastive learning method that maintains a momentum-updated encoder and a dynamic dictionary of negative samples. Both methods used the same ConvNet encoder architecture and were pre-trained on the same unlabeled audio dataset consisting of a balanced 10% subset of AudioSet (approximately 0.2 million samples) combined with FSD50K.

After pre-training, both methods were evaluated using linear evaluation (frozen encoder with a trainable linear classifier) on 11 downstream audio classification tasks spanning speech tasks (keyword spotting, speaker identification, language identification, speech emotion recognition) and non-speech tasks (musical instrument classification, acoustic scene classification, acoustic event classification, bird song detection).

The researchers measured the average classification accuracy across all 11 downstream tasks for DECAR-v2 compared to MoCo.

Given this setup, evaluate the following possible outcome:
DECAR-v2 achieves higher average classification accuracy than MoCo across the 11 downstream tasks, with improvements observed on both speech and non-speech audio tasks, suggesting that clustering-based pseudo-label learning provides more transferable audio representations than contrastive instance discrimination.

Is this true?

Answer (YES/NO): NO